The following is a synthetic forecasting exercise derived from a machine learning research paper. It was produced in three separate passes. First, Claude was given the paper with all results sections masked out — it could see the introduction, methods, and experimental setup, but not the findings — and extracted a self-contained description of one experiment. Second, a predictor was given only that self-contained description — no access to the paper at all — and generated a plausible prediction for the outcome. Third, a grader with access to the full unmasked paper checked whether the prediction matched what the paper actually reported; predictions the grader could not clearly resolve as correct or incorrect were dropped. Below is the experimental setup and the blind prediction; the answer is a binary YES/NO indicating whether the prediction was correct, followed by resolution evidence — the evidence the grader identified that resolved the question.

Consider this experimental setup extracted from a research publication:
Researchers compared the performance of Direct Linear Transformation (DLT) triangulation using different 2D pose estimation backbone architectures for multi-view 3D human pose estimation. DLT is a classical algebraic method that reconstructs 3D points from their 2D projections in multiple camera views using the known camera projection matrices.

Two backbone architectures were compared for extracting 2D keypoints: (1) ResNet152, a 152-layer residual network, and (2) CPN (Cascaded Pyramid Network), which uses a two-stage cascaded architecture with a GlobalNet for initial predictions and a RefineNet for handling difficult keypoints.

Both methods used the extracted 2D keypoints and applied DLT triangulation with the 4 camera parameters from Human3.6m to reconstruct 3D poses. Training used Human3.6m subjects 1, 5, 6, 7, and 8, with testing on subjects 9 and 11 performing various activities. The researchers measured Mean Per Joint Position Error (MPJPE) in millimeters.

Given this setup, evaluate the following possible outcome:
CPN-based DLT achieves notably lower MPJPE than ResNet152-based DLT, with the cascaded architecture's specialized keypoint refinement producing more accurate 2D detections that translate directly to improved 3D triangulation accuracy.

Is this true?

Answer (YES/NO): YES